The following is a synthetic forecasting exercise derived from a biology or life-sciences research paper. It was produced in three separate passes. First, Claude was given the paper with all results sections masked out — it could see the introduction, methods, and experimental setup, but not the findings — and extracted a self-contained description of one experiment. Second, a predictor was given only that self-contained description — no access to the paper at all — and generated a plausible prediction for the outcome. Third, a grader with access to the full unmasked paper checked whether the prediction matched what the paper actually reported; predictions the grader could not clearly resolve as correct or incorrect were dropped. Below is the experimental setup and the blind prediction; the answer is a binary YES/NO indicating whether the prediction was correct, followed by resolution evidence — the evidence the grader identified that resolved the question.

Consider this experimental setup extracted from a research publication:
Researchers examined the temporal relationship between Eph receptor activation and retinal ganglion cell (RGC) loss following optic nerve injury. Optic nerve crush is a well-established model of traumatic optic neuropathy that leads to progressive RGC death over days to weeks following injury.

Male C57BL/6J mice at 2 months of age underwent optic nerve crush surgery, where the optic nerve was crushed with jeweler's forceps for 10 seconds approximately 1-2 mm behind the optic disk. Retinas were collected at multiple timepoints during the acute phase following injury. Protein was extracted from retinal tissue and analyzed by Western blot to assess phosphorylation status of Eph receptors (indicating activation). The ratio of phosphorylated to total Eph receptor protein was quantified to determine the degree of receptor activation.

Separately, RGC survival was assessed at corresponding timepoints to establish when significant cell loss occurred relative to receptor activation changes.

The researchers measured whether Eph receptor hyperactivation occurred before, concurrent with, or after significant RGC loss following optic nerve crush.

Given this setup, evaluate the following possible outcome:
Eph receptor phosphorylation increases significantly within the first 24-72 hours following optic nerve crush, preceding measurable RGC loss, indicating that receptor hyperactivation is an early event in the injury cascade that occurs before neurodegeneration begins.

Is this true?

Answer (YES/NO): YES